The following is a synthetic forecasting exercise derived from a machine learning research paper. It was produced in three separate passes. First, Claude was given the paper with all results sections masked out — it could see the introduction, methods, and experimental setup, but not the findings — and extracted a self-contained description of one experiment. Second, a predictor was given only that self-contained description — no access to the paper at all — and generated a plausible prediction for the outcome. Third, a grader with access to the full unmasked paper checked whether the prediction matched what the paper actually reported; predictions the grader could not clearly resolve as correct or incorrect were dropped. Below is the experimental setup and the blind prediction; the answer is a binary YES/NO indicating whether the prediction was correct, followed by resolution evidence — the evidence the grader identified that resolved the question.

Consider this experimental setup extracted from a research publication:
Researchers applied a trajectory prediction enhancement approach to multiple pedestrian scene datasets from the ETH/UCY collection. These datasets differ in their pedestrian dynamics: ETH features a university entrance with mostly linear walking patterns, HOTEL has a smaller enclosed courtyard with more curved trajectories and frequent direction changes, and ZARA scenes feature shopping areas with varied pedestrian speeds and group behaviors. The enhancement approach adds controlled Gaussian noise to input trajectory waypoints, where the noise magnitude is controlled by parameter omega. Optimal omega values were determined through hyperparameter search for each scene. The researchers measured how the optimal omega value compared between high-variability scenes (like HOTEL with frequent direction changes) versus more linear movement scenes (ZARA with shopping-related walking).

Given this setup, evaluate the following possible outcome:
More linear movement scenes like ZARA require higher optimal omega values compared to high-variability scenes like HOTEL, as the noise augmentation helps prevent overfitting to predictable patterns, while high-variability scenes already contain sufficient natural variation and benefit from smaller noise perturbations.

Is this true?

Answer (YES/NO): YES